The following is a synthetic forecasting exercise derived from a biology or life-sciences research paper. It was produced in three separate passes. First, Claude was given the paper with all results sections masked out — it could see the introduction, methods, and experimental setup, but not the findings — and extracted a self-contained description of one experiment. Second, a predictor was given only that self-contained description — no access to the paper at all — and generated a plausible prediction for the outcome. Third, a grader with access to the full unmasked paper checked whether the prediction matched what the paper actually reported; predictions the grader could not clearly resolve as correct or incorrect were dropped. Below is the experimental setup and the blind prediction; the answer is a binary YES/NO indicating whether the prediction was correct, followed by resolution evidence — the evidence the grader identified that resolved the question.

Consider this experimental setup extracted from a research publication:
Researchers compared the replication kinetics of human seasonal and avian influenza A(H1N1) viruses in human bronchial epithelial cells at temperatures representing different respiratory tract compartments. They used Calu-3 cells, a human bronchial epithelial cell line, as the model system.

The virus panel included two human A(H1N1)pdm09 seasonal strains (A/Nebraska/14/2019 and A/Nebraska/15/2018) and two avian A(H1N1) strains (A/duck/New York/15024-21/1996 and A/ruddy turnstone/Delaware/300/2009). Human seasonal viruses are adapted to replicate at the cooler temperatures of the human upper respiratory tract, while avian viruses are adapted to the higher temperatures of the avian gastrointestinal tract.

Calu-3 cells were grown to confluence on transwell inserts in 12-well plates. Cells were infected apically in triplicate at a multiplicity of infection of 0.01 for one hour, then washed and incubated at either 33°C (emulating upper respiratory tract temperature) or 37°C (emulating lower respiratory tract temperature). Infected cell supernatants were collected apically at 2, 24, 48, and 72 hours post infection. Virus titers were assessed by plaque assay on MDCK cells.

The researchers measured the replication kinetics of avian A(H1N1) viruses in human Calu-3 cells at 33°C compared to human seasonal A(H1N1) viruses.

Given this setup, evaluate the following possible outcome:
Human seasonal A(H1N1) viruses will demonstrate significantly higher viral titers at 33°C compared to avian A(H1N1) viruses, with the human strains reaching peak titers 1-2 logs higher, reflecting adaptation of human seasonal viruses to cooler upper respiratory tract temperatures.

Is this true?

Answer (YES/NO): NO